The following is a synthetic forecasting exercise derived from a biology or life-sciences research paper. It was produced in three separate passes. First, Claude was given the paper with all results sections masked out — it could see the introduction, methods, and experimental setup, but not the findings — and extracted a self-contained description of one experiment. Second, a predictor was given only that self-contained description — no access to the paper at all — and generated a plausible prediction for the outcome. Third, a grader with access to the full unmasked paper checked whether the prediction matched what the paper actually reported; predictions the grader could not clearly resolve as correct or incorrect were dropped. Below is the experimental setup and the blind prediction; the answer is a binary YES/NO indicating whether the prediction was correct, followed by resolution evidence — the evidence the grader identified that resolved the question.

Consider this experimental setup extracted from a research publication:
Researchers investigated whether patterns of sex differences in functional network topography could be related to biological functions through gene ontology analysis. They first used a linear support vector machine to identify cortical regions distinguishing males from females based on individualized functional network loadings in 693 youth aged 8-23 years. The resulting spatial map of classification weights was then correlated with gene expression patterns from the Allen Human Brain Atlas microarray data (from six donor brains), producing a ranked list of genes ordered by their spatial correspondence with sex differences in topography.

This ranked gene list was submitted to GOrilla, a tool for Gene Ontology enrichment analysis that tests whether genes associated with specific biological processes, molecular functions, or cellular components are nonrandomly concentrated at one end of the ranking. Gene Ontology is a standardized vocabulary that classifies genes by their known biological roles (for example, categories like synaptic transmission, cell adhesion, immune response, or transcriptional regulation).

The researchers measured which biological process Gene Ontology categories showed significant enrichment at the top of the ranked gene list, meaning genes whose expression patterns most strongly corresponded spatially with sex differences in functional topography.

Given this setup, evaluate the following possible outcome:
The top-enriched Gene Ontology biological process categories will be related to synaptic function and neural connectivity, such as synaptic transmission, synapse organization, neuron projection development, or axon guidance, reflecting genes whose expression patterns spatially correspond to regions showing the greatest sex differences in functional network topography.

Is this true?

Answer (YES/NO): NO